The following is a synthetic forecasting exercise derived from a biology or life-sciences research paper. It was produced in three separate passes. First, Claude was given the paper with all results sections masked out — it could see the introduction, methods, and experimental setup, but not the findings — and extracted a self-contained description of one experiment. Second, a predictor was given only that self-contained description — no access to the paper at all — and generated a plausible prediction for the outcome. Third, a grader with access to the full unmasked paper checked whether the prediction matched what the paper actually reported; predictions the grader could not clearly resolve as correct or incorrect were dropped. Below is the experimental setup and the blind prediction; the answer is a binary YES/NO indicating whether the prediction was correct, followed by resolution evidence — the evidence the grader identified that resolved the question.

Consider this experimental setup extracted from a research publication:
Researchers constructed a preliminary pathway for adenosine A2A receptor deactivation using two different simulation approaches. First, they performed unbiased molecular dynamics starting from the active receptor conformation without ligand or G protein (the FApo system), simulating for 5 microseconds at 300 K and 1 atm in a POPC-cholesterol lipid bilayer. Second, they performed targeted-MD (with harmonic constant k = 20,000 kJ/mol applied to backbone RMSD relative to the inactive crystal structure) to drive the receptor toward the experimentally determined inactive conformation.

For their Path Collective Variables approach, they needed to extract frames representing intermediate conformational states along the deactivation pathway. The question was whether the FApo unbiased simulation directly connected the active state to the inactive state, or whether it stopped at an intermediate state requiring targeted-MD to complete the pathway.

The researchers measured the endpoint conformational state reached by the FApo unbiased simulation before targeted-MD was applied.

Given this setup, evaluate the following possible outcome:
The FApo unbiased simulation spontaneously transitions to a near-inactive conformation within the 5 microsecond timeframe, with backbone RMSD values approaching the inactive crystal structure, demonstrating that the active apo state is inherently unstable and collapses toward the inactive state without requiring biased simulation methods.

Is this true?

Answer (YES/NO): NO